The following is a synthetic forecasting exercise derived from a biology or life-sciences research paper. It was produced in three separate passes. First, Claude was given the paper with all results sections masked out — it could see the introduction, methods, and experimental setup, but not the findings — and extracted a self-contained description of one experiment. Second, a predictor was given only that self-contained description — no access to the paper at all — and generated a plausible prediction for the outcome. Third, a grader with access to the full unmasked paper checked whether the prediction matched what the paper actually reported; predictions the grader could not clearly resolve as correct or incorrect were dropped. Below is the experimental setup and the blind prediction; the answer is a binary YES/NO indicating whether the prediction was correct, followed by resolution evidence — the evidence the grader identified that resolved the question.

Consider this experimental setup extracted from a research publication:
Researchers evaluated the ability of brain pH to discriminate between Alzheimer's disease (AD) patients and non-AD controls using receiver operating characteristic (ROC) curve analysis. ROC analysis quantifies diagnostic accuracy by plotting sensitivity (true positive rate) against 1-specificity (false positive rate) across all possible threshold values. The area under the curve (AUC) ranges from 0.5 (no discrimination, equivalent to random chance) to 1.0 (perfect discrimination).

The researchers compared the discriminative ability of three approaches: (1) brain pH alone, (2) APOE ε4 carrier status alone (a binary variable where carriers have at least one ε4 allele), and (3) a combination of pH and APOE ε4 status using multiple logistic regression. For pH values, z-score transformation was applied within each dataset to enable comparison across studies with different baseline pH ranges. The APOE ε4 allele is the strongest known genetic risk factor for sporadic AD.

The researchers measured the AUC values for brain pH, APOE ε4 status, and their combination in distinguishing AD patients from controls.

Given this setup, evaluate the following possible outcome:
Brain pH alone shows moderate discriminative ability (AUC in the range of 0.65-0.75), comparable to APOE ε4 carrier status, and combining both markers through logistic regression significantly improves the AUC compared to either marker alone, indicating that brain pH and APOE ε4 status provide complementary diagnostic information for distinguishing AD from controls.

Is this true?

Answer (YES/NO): NO